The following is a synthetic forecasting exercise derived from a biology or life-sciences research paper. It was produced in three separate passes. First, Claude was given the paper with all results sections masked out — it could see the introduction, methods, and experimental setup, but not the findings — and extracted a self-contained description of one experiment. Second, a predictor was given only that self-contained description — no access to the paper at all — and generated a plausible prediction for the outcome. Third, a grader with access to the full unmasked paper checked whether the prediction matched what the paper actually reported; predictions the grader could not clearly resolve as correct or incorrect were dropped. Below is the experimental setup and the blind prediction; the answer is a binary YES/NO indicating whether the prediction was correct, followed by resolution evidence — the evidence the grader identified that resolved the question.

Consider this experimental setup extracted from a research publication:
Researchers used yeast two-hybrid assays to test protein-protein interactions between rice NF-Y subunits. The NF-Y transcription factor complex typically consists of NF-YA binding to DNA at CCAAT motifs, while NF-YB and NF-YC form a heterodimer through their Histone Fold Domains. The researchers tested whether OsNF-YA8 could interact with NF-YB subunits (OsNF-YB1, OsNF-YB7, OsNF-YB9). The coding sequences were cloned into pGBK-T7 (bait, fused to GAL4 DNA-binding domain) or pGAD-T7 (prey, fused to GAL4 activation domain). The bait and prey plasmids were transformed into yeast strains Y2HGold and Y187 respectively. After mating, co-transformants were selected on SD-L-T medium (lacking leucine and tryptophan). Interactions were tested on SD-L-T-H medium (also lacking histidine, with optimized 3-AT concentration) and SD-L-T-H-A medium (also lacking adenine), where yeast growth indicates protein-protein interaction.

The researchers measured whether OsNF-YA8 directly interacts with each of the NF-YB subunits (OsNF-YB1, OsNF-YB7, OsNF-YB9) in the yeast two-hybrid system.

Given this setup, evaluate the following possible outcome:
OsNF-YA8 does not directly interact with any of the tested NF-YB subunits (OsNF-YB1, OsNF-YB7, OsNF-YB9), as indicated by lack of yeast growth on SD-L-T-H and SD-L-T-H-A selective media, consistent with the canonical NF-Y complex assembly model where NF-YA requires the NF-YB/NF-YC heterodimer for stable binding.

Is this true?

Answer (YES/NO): NO